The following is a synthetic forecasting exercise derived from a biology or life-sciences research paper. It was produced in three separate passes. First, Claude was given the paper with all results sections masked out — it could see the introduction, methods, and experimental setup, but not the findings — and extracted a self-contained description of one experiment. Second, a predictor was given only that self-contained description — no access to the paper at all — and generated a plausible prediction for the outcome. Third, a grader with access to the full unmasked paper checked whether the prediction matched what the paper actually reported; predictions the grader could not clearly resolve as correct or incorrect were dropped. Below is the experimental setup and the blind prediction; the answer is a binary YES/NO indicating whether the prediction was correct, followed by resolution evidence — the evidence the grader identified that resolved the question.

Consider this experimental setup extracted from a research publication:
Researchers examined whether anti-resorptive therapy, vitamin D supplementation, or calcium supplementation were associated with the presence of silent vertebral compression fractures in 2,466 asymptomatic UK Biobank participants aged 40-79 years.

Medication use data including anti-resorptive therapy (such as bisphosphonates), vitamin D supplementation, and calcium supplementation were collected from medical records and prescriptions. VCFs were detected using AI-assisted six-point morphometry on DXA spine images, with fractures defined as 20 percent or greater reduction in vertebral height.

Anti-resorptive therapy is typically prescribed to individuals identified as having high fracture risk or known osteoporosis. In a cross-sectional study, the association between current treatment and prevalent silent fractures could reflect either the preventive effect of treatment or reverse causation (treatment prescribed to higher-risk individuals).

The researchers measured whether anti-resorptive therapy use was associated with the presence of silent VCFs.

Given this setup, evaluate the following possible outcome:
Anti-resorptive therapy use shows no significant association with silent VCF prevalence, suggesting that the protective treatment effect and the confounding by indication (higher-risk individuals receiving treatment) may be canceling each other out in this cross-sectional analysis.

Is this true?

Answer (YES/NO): YES